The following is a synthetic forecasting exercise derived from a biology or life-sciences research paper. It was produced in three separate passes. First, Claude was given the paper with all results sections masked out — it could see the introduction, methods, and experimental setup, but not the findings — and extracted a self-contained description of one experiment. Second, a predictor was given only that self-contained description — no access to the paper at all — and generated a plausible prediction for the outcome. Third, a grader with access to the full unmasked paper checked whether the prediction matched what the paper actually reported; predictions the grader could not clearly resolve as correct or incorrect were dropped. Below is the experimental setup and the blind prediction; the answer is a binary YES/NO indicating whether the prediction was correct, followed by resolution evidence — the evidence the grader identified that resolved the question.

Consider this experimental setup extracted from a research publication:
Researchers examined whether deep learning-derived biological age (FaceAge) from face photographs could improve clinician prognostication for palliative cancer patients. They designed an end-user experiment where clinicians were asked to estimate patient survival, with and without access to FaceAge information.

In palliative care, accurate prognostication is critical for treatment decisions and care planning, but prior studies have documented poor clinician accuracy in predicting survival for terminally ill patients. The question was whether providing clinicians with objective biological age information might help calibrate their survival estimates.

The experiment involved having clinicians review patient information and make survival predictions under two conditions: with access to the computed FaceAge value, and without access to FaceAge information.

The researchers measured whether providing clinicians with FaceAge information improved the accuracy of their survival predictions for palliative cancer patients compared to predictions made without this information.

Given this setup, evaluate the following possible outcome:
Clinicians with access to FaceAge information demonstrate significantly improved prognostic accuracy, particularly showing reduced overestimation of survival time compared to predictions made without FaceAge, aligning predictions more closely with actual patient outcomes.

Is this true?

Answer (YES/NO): NO